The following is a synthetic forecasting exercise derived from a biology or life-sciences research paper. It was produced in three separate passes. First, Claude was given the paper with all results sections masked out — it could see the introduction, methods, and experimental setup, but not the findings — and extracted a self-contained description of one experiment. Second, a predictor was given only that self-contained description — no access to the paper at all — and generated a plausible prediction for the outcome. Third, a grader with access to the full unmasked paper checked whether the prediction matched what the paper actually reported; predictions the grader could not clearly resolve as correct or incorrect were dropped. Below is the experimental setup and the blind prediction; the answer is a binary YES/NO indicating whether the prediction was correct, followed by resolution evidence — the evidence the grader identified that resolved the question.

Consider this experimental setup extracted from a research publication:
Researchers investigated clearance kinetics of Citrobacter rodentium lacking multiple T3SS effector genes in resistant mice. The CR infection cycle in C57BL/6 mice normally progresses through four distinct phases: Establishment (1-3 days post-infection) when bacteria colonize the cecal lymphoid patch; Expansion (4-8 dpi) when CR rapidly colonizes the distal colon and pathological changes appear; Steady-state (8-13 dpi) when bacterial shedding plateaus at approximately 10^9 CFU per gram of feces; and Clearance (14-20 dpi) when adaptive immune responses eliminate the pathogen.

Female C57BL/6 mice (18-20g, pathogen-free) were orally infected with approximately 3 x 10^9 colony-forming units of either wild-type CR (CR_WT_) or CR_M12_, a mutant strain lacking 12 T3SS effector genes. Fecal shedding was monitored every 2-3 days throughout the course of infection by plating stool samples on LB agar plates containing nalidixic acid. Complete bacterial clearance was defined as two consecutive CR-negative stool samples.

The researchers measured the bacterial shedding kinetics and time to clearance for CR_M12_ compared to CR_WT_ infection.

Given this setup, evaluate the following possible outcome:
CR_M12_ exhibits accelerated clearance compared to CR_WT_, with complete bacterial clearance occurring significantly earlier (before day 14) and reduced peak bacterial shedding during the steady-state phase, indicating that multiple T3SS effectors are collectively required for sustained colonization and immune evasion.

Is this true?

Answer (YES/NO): NO